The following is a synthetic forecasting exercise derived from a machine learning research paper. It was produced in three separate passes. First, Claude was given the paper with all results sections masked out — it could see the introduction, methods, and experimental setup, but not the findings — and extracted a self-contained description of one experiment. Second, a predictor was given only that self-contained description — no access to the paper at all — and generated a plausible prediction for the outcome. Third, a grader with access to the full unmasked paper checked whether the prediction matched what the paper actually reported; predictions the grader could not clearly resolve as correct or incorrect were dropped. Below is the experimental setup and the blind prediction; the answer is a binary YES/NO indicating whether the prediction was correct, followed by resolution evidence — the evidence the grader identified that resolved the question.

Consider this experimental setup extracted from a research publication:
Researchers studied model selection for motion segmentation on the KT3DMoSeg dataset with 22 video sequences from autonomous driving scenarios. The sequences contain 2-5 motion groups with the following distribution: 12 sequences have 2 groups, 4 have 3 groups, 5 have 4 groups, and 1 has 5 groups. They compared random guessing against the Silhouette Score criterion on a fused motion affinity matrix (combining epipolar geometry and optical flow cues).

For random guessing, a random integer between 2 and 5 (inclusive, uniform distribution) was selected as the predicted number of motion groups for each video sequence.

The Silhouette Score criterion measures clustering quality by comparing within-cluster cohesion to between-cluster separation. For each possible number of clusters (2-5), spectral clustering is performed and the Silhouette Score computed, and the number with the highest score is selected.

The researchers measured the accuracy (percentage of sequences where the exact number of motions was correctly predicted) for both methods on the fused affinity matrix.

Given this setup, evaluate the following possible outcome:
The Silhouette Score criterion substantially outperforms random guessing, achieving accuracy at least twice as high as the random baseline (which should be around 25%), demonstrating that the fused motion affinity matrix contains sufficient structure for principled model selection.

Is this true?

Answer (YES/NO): YES